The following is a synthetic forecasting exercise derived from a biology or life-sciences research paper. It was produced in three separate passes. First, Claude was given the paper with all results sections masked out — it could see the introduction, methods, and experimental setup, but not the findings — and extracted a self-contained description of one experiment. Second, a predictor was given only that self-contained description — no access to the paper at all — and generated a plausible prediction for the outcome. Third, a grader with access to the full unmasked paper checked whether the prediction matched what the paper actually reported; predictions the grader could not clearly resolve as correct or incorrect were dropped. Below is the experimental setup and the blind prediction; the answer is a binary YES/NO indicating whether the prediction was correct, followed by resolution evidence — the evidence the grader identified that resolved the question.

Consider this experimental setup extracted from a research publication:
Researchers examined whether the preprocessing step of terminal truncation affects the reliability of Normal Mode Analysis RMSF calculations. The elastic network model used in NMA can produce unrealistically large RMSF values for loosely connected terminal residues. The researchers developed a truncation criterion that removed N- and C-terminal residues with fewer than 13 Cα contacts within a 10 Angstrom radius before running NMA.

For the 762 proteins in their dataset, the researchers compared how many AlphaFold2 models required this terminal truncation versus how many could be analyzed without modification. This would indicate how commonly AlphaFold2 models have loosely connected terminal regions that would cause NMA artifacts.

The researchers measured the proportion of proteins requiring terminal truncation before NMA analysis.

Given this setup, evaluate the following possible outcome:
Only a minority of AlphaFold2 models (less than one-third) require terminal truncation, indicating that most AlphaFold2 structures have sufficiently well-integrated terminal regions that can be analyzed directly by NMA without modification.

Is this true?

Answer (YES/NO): NO